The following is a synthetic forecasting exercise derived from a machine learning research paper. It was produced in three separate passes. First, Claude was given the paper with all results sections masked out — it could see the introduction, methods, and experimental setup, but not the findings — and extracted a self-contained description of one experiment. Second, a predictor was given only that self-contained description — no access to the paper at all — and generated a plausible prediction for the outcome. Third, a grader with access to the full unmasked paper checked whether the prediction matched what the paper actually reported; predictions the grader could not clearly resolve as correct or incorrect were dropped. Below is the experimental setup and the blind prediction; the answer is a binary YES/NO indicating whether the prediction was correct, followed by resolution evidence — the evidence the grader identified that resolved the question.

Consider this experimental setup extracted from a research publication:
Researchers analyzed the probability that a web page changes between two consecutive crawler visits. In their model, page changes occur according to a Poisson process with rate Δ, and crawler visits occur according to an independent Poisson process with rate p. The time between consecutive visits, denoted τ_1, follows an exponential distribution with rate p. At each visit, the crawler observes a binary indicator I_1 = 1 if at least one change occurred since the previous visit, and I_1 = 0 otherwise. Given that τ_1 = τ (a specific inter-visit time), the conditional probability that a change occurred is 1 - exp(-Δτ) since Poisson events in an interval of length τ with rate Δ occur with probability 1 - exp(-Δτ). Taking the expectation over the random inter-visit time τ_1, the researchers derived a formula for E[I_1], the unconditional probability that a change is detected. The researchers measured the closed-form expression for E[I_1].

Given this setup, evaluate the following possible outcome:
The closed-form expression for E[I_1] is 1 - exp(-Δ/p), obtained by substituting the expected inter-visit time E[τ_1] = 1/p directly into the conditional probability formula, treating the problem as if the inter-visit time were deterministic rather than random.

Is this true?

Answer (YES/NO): NO